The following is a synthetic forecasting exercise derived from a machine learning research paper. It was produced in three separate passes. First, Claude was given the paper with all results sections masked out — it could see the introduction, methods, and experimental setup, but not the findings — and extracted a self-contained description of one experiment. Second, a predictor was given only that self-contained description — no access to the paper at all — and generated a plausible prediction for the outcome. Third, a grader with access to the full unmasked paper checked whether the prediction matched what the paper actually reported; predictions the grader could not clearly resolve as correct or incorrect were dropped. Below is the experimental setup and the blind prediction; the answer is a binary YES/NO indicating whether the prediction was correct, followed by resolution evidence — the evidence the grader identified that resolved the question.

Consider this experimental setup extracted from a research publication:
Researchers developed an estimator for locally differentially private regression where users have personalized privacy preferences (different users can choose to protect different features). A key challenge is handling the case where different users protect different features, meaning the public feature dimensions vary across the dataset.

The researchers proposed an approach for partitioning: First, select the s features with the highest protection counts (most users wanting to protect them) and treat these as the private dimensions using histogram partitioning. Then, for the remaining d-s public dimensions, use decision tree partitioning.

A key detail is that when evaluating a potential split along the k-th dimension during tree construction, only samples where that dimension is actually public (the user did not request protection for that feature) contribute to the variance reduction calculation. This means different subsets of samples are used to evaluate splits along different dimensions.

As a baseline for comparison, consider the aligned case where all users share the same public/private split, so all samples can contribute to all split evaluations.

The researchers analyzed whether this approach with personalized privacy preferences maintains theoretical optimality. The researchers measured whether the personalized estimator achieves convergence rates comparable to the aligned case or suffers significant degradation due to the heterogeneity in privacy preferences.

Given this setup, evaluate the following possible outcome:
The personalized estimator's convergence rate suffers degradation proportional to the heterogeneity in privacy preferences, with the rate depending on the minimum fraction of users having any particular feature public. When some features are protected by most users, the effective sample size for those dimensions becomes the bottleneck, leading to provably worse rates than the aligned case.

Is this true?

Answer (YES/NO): NO